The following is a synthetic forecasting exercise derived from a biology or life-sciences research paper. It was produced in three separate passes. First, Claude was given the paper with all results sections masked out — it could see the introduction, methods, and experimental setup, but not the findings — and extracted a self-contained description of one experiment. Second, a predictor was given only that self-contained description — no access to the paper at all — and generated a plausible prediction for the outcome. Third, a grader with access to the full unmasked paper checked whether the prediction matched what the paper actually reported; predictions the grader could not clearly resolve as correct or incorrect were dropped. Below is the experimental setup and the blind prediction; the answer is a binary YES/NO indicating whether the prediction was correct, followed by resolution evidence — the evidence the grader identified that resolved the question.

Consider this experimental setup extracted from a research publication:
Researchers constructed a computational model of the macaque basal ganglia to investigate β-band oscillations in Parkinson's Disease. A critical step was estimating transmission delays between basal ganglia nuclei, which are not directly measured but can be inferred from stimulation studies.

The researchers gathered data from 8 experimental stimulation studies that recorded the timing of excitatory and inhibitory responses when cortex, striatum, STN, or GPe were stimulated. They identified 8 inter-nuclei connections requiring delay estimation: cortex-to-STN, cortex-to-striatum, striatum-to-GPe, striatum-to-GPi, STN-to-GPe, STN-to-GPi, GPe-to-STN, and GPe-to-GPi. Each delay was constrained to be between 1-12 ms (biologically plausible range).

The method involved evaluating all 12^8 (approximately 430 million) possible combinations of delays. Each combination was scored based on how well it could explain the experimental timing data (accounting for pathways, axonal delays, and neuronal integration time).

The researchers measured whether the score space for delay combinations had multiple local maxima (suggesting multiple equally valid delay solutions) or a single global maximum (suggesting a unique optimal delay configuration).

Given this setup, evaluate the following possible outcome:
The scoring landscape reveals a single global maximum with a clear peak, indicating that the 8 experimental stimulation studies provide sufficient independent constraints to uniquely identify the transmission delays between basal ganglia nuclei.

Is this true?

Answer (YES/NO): YES